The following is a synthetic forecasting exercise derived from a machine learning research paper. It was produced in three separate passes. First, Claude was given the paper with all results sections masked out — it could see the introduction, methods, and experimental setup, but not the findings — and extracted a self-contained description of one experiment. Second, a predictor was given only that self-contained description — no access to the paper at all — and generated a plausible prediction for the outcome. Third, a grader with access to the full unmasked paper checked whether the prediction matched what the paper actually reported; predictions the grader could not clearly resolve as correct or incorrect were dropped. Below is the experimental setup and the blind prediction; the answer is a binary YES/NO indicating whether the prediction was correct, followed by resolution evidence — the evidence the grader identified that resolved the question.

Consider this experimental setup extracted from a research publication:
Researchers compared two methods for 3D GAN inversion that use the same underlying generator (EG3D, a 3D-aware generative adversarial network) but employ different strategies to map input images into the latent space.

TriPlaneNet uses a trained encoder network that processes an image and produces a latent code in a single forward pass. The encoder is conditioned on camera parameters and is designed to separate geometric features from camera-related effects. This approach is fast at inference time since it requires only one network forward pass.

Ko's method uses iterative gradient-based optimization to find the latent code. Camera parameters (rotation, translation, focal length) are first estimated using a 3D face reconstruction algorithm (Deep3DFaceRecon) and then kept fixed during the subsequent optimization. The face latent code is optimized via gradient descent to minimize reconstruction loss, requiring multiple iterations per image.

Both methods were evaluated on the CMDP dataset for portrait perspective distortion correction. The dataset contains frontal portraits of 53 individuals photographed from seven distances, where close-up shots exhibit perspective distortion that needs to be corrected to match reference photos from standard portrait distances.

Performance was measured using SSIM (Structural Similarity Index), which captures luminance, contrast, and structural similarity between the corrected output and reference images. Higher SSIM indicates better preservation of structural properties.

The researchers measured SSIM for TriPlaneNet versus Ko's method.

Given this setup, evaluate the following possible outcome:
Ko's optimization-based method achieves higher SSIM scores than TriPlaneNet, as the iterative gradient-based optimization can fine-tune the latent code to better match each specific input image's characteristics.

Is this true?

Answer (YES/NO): YES